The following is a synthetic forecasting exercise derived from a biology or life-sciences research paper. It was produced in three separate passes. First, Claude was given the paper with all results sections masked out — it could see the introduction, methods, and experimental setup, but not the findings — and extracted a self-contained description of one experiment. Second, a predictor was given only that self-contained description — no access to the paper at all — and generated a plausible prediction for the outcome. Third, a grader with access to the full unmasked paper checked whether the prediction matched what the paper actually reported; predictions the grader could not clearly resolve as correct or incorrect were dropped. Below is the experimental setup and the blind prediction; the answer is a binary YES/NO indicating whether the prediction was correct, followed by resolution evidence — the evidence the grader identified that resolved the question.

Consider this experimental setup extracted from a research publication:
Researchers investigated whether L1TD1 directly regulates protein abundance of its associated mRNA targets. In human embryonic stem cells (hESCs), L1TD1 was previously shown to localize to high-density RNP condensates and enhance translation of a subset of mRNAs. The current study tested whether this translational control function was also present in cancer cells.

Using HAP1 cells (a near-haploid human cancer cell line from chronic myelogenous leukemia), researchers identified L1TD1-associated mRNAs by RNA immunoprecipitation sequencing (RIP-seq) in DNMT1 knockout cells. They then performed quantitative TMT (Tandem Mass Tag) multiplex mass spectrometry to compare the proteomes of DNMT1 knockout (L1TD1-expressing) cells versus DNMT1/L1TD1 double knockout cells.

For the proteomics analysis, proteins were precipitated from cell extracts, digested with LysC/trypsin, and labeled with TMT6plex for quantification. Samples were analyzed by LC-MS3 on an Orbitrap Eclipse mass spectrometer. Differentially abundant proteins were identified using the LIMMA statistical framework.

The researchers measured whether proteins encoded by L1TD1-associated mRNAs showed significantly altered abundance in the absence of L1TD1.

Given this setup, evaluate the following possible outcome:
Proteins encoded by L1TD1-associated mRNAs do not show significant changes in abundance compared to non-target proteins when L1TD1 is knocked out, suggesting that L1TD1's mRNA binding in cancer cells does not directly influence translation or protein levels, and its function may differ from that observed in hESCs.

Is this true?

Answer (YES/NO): YES